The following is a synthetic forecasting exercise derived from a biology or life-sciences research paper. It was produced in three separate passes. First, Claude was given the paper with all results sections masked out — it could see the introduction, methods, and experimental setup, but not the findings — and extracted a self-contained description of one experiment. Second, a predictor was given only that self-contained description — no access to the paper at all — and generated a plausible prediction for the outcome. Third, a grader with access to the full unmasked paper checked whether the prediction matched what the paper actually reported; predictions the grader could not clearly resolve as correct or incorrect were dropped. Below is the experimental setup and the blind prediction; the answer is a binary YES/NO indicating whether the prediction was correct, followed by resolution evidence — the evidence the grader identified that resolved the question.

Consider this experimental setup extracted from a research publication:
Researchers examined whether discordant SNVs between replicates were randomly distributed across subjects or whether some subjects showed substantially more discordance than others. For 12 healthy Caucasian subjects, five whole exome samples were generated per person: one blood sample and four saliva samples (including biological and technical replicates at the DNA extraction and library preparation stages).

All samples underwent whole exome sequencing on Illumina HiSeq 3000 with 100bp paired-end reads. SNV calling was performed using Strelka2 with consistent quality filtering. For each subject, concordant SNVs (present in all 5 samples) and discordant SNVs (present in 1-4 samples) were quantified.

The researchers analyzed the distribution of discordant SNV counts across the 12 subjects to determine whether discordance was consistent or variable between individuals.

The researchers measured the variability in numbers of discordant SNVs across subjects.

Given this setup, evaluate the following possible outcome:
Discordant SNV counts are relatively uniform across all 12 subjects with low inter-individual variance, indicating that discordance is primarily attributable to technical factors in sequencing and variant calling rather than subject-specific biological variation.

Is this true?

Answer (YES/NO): YES